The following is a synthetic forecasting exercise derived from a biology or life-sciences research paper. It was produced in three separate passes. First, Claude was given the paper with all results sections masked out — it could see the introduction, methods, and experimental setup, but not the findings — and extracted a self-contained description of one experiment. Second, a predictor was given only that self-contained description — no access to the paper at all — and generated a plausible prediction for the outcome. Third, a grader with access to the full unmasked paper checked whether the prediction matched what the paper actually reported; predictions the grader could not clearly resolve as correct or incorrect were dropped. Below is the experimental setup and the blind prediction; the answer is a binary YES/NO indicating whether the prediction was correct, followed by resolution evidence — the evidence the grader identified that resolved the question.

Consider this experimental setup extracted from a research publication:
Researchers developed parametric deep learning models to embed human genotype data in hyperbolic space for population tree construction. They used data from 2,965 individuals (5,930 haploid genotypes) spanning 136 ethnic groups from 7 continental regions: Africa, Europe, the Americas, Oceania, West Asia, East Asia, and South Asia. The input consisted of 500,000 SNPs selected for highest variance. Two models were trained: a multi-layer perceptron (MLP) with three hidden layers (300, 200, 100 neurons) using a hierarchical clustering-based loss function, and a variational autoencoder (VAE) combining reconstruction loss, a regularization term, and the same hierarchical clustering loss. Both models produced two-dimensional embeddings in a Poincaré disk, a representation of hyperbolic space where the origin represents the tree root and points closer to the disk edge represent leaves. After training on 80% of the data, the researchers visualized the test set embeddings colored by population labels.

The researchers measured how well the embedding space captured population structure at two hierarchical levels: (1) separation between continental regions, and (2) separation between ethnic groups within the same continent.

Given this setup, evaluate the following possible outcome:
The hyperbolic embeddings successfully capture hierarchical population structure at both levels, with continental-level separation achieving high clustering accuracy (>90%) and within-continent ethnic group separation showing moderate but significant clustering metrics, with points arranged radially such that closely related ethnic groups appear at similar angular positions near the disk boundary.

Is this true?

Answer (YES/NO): NO